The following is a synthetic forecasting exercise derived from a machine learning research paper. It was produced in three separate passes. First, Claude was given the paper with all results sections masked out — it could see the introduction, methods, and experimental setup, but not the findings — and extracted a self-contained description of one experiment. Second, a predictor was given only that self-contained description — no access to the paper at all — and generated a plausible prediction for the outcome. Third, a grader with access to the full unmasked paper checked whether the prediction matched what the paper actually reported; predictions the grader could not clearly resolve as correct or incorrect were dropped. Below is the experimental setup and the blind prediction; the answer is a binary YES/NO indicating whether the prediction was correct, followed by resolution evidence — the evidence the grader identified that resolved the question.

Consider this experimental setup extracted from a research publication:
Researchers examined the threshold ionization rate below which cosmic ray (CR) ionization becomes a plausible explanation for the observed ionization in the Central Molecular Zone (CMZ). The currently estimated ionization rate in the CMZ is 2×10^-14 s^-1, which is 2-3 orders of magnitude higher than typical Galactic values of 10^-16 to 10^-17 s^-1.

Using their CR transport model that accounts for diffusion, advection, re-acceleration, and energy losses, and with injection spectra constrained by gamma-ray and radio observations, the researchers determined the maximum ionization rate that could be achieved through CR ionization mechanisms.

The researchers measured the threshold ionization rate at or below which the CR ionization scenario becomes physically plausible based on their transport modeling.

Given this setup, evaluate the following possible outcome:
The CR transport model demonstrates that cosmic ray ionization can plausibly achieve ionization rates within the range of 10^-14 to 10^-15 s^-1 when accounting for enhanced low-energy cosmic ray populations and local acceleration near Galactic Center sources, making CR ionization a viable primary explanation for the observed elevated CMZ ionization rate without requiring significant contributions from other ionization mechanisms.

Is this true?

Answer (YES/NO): NO